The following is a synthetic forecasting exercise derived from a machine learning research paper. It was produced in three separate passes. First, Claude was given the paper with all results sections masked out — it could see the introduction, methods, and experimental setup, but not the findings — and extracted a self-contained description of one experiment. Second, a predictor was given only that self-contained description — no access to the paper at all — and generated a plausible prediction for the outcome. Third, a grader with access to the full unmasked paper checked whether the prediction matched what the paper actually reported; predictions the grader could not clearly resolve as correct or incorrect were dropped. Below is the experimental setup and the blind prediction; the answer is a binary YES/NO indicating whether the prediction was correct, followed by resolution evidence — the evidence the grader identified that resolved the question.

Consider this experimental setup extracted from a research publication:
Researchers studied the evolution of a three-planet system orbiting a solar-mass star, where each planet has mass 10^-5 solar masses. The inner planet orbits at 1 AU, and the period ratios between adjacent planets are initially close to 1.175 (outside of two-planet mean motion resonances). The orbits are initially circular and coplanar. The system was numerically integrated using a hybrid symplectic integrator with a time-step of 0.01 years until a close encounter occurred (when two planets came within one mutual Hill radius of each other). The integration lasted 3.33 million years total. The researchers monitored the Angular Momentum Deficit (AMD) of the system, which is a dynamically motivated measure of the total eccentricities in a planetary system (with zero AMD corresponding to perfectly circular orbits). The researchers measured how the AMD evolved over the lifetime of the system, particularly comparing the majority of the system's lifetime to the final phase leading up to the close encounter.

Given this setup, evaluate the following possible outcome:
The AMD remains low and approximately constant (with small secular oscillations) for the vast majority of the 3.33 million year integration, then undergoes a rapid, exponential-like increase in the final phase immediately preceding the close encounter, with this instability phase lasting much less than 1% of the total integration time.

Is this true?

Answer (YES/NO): NO